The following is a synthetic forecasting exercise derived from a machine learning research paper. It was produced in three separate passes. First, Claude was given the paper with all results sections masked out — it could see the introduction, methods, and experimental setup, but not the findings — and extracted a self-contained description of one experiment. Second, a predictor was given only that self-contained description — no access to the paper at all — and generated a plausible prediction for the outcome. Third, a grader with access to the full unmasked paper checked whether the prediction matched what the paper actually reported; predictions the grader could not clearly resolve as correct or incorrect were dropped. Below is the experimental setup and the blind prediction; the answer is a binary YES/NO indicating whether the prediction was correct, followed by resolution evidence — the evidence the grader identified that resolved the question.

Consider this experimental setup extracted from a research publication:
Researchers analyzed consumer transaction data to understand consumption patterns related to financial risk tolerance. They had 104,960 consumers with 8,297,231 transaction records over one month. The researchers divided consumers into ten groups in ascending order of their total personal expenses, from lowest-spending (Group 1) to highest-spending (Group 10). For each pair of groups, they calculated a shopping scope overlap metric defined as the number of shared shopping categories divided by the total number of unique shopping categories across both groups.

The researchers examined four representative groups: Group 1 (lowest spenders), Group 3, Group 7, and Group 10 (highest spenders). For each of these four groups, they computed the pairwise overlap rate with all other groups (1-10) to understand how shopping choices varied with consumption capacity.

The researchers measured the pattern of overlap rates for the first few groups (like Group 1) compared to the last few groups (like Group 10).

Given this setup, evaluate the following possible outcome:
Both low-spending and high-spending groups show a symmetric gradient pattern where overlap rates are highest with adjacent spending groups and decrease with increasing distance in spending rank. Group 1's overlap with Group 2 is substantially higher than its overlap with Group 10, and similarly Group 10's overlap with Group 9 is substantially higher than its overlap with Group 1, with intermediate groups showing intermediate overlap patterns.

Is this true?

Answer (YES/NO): NO